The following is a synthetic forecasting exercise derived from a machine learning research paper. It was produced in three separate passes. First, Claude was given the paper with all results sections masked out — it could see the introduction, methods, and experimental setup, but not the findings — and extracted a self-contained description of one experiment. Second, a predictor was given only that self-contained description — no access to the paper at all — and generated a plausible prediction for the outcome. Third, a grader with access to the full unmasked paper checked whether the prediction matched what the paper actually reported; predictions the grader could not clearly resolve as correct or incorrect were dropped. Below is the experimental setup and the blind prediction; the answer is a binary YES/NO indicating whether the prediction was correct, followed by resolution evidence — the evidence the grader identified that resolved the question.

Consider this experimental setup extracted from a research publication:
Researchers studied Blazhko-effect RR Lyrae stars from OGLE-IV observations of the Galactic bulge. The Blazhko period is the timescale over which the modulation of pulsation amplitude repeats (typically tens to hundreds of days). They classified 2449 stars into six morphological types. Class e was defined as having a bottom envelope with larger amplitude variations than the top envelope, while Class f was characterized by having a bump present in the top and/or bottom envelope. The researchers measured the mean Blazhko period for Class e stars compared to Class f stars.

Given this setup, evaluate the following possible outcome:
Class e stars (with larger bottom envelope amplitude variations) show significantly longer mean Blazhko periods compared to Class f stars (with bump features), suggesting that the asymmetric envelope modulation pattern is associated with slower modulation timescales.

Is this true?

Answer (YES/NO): NO